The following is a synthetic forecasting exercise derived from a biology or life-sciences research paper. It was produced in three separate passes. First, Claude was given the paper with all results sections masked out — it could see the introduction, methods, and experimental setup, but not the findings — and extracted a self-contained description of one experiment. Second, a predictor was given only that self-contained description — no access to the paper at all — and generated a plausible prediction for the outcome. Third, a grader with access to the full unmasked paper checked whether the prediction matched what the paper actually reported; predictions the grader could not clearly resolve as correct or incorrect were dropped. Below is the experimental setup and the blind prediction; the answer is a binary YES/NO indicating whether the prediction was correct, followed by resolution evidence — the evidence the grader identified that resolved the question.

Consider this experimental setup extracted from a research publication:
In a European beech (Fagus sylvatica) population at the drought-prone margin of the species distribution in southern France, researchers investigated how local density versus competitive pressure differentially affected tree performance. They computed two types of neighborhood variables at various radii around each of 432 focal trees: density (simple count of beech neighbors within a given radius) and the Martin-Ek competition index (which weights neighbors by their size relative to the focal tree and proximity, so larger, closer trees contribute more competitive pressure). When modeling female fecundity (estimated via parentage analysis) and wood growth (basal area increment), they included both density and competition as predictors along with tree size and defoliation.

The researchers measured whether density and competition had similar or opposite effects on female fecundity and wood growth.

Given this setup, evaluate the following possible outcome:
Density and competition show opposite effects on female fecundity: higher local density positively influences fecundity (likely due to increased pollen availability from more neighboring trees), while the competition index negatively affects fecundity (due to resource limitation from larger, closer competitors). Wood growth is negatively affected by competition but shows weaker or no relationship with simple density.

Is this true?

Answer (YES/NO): NO